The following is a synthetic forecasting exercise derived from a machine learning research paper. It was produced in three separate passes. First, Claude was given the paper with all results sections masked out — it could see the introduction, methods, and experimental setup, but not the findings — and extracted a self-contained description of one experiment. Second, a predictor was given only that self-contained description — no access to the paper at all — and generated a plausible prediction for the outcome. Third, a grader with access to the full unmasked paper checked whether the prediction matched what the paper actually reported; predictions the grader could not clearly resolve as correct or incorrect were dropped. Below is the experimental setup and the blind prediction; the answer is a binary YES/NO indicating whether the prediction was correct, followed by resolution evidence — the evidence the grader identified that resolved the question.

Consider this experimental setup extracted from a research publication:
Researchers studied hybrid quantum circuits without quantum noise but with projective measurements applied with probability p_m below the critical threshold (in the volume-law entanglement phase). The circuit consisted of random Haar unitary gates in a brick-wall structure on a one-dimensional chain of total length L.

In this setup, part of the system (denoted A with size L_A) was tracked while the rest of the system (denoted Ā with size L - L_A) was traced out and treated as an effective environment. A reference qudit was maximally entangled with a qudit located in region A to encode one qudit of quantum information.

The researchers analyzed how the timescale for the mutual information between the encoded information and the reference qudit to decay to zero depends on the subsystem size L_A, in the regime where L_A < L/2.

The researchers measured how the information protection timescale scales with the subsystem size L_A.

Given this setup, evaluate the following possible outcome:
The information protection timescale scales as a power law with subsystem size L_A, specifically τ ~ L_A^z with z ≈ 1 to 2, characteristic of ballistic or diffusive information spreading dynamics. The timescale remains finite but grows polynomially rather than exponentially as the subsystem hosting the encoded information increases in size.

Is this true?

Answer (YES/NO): NO